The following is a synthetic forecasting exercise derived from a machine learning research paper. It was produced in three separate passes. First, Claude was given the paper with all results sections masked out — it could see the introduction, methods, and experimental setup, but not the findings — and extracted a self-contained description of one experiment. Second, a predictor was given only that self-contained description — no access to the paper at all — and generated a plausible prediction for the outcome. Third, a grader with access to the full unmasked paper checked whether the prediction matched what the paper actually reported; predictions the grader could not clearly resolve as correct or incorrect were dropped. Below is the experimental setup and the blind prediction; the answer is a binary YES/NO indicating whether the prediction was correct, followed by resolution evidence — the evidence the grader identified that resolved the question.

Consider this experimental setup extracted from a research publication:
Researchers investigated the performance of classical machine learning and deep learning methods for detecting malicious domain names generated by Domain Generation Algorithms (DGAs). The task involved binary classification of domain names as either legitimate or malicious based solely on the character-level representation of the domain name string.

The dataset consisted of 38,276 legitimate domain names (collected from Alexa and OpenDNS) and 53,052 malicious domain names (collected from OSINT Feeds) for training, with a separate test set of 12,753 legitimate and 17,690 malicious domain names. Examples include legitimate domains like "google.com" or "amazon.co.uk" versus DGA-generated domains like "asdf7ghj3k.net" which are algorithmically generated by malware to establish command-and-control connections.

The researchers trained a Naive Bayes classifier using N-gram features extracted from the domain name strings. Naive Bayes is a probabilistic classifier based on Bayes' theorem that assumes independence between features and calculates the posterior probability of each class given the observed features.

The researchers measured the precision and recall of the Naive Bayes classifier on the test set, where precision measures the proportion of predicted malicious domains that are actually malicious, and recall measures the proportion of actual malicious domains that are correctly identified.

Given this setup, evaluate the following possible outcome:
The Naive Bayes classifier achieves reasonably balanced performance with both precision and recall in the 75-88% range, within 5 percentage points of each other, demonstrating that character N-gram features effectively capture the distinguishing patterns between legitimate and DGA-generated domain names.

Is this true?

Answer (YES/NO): NO